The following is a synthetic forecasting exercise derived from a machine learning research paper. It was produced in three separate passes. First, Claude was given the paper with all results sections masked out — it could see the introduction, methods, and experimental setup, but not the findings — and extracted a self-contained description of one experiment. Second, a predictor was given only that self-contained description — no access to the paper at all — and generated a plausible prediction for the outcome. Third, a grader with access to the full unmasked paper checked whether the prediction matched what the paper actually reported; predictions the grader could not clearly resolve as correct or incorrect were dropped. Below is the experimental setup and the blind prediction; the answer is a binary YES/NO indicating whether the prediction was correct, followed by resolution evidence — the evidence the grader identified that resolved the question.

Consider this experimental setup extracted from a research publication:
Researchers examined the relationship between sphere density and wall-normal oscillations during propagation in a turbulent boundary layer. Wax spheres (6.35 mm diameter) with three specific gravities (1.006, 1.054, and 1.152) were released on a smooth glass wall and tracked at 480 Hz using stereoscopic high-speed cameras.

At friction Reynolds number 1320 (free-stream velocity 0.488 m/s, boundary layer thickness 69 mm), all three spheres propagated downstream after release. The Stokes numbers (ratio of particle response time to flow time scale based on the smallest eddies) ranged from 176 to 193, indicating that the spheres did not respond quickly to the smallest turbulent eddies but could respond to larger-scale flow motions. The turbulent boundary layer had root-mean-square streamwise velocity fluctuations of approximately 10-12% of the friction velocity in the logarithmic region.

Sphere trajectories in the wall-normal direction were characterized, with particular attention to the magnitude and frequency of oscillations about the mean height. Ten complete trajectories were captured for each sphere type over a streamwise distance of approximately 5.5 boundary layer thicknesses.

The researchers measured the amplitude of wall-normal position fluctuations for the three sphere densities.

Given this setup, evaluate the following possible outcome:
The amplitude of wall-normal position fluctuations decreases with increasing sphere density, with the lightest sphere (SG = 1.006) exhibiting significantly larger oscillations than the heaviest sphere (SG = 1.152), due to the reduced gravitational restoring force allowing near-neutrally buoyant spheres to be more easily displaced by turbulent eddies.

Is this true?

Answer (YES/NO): YES